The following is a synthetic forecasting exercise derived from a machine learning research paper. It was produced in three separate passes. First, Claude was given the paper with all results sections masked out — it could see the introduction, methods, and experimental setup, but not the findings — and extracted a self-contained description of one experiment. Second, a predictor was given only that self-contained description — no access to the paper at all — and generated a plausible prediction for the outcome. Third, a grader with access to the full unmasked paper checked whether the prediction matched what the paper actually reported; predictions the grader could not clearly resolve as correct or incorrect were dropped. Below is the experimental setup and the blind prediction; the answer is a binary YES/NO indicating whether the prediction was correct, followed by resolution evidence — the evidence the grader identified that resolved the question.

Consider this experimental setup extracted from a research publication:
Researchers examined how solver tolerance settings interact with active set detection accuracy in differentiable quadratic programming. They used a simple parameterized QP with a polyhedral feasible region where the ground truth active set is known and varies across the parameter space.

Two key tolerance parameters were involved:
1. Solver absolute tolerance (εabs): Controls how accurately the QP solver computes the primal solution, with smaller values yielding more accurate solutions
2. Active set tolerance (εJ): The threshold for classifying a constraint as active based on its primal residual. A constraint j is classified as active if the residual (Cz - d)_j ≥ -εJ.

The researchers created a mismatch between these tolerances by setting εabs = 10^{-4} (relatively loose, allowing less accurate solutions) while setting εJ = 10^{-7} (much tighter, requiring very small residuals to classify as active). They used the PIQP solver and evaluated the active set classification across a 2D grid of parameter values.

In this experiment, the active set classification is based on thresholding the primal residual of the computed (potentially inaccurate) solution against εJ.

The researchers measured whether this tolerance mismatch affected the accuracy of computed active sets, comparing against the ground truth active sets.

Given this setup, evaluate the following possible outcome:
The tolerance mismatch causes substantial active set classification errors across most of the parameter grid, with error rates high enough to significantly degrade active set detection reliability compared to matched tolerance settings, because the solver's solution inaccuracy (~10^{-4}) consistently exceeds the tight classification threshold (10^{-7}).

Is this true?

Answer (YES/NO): YES